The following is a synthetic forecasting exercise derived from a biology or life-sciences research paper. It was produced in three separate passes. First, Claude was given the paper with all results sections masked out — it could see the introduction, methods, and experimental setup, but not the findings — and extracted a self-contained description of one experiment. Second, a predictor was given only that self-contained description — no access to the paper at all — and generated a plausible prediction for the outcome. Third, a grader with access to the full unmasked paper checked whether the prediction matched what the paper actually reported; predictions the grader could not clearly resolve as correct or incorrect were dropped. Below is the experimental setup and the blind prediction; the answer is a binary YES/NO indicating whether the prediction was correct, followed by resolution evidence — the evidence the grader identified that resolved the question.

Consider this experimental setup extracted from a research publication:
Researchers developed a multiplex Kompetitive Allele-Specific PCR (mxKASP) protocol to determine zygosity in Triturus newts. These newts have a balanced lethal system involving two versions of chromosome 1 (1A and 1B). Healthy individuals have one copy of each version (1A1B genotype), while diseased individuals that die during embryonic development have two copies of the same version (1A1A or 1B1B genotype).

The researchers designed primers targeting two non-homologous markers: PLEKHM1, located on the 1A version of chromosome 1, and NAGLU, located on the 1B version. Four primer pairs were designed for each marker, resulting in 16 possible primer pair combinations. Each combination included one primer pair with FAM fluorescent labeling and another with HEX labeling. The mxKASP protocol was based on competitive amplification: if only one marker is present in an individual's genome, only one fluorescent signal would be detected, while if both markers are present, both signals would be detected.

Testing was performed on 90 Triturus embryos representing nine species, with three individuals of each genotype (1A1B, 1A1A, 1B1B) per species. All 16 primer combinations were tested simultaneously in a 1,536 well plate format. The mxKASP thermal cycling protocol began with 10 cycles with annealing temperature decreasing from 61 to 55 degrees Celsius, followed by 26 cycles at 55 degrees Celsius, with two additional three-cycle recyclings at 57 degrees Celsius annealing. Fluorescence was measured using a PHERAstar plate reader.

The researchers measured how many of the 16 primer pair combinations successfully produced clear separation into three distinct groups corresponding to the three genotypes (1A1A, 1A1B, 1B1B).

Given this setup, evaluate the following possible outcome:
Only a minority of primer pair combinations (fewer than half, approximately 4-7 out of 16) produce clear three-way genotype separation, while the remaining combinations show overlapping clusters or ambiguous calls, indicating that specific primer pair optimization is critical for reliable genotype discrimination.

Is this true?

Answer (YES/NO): NO